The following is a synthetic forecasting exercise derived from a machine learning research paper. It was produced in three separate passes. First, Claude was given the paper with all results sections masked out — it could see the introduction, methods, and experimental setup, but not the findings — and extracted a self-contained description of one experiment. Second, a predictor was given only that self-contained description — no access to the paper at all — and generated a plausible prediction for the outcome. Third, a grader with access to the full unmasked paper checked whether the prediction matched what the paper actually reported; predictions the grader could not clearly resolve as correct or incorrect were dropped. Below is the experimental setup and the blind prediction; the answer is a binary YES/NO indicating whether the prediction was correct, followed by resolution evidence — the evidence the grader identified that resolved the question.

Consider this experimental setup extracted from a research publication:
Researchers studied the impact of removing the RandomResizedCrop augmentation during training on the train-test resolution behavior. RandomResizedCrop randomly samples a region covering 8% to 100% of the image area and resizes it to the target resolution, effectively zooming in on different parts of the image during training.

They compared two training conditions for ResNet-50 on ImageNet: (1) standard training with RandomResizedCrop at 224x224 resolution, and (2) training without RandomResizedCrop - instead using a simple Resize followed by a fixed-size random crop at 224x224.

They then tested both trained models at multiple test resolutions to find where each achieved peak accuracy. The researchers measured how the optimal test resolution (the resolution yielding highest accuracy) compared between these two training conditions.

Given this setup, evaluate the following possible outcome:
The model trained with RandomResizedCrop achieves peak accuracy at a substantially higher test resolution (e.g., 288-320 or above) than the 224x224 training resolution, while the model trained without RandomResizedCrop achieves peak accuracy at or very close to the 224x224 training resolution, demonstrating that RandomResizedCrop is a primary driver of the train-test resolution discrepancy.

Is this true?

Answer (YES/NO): NO